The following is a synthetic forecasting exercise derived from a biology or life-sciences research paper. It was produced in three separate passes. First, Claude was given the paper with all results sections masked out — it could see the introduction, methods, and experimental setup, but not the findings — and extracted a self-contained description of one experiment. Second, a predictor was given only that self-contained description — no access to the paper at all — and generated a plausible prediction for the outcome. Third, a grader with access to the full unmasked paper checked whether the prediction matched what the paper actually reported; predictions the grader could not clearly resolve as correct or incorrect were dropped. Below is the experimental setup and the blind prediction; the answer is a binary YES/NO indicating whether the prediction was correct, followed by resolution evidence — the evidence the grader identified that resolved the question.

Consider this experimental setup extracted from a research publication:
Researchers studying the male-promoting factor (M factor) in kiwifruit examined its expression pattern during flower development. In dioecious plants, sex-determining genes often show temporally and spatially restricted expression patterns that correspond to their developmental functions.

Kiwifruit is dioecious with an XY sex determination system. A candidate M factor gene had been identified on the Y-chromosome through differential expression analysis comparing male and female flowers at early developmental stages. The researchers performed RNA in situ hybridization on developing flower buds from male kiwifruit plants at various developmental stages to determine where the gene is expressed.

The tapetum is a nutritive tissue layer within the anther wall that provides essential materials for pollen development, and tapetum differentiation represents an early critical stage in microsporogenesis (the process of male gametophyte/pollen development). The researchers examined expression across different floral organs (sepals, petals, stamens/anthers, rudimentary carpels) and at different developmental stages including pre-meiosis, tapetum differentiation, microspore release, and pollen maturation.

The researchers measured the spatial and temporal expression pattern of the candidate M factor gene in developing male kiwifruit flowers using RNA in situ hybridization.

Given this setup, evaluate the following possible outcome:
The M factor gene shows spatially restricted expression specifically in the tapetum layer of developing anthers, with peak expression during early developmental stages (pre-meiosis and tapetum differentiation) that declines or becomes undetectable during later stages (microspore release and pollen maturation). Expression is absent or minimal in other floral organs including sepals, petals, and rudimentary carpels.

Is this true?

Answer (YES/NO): NO